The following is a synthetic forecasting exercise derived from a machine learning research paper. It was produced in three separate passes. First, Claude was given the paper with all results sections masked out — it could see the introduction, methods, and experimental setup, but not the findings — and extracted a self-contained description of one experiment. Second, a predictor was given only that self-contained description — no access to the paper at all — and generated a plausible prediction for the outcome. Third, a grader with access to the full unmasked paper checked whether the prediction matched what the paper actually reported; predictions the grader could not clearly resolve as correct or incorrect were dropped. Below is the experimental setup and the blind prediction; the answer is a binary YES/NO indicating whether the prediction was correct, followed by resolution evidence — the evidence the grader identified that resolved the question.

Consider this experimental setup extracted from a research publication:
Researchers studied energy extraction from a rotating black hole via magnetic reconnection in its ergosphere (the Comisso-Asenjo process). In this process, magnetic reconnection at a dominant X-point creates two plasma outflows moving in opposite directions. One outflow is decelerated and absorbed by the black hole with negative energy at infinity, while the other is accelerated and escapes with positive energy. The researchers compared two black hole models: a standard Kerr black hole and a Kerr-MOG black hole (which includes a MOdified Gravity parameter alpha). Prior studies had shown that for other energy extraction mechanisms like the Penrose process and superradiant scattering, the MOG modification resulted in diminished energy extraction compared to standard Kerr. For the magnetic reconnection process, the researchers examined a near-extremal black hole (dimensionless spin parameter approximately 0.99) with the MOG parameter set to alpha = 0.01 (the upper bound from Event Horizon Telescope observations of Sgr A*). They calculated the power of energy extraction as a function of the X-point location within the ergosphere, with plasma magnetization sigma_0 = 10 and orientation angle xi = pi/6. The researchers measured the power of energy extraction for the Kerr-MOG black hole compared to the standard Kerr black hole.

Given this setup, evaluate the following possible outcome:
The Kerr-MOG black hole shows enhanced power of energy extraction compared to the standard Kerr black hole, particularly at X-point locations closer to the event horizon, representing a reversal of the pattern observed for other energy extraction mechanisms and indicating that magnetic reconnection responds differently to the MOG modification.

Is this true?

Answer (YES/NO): YES